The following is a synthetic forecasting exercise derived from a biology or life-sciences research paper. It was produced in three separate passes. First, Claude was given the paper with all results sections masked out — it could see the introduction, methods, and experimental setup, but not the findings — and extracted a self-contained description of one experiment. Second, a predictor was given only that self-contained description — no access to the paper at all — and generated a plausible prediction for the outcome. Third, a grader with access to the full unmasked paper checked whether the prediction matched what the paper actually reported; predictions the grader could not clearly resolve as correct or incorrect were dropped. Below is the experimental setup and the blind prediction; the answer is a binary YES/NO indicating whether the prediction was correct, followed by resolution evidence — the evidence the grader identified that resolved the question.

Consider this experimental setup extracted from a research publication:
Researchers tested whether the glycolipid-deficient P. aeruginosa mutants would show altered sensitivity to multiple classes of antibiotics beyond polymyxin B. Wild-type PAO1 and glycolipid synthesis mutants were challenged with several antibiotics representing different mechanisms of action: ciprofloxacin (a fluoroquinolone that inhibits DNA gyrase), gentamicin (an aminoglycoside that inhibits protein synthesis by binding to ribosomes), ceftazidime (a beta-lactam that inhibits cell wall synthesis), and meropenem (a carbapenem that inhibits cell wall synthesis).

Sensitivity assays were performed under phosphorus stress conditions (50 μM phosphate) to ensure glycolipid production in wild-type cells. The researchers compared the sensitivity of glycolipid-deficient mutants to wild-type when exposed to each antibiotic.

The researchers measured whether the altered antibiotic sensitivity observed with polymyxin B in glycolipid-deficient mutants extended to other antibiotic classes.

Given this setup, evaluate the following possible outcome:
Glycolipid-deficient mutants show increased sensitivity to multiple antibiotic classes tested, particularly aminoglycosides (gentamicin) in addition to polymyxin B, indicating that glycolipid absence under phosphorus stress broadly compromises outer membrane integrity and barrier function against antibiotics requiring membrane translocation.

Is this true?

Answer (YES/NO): NO